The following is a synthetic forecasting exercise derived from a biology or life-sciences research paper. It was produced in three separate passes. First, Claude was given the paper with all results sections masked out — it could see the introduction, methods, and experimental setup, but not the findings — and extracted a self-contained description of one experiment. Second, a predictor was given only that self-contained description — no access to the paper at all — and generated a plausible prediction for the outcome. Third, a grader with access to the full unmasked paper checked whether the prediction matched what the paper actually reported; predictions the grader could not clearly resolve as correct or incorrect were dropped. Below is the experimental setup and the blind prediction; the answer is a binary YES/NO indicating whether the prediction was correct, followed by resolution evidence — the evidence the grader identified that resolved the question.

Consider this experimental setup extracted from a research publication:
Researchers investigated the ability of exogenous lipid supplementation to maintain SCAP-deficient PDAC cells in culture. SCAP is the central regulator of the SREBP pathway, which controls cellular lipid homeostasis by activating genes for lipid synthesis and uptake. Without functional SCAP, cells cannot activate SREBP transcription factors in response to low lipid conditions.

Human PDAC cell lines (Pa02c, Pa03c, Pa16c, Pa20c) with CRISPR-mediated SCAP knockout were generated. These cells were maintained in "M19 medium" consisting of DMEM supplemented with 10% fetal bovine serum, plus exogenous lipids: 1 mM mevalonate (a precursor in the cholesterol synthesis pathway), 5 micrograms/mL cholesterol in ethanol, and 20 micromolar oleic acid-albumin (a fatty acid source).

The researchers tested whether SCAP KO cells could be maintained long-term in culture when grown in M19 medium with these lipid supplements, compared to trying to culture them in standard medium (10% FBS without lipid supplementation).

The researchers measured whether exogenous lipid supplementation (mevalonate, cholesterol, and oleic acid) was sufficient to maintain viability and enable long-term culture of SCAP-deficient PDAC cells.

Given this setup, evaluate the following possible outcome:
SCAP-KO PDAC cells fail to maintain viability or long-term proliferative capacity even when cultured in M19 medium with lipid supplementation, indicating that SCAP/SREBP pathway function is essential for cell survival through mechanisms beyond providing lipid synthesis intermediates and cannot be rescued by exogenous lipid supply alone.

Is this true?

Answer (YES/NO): NO